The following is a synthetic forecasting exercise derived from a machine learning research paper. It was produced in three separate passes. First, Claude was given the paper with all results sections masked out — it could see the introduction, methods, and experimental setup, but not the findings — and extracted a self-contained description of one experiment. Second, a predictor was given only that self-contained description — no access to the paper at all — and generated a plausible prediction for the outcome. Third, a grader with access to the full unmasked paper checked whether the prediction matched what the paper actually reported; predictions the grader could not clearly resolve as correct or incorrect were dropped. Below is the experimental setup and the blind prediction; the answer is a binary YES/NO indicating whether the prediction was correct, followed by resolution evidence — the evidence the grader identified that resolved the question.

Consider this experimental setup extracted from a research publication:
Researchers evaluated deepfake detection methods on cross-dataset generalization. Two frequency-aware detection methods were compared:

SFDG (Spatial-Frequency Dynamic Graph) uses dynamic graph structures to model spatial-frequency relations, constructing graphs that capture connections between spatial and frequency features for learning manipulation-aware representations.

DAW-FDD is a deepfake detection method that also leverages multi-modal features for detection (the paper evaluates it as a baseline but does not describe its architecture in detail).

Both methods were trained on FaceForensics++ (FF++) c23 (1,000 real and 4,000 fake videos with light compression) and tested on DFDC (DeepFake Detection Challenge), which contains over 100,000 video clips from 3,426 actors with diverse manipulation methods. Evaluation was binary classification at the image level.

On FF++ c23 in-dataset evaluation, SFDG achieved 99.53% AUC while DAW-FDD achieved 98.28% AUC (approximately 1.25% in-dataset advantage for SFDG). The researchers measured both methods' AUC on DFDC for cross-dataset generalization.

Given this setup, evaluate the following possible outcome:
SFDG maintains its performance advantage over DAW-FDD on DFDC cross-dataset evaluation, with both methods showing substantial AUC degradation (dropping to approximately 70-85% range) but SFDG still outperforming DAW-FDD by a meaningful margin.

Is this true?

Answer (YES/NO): NO